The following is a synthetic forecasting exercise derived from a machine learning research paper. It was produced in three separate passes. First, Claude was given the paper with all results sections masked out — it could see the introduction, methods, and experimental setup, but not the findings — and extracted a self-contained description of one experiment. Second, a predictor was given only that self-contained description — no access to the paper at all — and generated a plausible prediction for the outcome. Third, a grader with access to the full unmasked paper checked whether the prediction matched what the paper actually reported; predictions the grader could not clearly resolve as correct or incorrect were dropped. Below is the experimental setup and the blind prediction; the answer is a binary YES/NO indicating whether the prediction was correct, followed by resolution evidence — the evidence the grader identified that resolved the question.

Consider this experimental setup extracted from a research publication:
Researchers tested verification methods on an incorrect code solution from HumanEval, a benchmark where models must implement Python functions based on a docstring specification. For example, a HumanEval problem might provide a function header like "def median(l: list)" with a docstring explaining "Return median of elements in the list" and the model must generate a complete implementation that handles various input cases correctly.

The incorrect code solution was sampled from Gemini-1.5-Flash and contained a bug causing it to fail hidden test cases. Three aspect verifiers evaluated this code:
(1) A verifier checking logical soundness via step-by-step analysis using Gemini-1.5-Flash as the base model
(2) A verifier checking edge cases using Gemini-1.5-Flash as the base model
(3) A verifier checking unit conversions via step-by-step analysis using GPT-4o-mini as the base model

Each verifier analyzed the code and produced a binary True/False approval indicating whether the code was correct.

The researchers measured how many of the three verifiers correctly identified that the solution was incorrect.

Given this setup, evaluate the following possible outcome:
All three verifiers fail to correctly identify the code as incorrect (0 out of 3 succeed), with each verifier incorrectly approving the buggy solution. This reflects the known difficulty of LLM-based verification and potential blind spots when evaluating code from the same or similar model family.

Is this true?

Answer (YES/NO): NO